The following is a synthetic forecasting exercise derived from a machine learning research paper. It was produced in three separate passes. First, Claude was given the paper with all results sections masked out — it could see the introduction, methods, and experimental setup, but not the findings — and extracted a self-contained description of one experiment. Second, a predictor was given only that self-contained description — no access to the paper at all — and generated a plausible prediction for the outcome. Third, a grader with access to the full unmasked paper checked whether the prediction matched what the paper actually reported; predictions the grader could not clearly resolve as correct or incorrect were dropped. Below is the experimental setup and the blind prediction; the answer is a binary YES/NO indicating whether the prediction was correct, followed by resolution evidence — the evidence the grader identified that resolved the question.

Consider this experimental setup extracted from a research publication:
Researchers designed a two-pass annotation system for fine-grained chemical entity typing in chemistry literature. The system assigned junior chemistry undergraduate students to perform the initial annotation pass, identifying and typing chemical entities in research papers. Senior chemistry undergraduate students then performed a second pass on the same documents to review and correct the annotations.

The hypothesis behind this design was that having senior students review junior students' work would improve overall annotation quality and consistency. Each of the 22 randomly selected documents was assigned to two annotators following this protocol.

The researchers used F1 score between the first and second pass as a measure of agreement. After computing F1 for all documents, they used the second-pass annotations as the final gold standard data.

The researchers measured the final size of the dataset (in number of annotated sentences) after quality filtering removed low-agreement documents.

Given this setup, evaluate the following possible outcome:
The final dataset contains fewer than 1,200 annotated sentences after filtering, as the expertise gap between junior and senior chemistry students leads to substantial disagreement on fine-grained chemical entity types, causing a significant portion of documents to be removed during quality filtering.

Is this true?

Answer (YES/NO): NO